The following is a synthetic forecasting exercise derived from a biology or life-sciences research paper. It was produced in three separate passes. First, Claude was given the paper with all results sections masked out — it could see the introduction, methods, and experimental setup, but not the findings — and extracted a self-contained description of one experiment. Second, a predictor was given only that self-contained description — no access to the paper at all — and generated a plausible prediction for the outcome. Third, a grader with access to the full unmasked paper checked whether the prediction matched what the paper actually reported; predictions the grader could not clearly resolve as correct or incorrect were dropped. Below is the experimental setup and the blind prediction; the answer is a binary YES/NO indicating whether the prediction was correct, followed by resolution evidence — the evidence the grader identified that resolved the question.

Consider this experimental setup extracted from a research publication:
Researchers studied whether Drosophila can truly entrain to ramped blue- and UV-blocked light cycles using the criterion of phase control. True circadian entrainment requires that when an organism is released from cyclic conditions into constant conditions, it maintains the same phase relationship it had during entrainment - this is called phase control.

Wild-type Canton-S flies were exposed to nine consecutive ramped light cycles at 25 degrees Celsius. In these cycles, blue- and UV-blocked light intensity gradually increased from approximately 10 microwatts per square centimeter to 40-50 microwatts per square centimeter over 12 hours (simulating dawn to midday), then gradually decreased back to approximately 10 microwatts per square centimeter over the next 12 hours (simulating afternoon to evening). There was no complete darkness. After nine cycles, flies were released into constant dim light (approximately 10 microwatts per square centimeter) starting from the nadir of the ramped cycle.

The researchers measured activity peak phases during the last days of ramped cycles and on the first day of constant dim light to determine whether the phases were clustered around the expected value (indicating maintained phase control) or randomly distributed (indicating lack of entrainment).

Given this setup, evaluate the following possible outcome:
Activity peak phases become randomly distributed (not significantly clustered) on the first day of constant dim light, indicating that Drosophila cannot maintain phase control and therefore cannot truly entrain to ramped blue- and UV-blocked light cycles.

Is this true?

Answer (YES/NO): NO